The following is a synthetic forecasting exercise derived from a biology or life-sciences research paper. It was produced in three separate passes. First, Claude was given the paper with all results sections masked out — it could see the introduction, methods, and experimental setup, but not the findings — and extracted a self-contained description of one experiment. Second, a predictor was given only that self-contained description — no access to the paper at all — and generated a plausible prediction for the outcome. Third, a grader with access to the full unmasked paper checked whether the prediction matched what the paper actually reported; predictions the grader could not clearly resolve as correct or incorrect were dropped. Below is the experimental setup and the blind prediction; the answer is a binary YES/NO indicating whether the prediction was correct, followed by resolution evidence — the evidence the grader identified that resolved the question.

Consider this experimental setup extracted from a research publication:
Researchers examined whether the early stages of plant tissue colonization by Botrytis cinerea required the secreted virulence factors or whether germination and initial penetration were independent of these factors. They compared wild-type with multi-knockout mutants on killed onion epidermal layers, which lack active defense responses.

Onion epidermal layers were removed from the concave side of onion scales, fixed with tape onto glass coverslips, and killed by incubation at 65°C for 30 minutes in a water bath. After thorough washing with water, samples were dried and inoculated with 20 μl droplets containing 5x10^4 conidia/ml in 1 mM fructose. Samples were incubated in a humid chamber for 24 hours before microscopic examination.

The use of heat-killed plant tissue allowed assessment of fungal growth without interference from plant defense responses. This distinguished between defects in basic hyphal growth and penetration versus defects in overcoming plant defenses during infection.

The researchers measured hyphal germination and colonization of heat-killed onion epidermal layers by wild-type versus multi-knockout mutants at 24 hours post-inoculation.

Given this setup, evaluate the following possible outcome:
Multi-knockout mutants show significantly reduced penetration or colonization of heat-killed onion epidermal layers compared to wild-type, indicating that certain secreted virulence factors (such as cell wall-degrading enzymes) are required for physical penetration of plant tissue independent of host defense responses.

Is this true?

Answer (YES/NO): NO